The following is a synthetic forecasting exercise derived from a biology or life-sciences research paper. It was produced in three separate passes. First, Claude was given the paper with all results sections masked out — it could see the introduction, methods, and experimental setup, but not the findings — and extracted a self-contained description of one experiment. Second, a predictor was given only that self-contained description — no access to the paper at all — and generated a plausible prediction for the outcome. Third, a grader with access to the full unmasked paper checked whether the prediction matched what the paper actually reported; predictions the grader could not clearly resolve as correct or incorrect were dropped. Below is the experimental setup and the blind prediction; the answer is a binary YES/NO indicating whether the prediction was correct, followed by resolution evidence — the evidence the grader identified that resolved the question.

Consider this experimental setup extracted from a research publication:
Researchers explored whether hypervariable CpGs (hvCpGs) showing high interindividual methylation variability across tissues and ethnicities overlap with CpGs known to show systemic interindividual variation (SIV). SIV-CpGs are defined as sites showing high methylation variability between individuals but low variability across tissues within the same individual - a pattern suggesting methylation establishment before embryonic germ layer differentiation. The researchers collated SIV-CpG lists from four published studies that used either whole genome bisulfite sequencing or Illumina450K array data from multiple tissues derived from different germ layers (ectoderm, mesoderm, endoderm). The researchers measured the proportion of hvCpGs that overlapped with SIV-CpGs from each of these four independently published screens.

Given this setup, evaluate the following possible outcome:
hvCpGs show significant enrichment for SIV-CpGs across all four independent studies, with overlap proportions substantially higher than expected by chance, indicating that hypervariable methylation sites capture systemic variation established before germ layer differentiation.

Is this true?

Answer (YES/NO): YES